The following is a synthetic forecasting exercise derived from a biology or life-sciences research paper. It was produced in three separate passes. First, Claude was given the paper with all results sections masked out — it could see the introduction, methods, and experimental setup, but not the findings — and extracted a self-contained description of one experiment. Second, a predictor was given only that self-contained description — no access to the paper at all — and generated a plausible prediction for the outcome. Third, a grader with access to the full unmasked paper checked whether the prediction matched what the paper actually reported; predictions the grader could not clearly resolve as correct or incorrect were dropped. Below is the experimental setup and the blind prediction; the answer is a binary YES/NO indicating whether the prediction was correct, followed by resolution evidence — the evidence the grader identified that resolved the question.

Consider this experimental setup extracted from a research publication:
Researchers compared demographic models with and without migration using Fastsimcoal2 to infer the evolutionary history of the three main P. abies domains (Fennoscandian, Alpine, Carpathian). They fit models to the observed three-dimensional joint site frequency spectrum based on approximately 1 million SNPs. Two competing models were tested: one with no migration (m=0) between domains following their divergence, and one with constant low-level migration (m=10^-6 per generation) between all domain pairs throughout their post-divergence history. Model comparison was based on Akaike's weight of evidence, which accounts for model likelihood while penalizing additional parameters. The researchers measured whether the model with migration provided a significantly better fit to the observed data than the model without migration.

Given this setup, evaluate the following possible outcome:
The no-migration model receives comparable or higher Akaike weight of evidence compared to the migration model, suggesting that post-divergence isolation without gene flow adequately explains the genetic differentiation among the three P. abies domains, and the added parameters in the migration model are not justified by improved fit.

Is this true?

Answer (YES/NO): NO